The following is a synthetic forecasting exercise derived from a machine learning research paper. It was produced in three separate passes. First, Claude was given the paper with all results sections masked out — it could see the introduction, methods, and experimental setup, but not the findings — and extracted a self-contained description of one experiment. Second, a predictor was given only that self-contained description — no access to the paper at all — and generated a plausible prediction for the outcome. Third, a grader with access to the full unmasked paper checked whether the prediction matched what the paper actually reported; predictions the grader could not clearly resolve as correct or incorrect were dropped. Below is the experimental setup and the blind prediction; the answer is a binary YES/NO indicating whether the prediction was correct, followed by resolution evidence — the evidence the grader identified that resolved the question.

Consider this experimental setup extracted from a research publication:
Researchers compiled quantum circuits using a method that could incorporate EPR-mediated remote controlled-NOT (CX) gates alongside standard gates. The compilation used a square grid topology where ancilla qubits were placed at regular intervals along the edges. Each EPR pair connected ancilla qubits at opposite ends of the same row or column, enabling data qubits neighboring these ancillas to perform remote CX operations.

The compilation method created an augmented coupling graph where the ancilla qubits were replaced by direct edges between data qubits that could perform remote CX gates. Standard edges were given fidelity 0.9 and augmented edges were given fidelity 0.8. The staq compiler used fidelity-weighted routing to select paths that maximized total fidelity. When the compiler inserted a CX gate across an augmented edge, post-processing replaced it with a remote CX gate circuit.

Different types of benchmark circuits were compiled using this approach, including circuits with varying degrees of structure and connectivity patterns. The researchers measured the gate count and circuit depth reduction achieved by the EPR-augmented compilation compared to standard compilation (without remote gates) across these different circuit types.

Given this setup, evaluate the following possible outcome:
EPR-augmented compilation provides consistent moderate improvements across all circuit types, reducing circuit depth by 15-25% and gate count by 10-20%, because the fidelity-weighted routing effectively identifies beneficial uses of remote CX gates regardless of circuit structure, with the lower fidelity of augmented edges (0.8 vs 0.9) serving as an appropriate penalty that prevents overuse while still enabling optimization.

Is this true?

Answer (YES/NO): NO